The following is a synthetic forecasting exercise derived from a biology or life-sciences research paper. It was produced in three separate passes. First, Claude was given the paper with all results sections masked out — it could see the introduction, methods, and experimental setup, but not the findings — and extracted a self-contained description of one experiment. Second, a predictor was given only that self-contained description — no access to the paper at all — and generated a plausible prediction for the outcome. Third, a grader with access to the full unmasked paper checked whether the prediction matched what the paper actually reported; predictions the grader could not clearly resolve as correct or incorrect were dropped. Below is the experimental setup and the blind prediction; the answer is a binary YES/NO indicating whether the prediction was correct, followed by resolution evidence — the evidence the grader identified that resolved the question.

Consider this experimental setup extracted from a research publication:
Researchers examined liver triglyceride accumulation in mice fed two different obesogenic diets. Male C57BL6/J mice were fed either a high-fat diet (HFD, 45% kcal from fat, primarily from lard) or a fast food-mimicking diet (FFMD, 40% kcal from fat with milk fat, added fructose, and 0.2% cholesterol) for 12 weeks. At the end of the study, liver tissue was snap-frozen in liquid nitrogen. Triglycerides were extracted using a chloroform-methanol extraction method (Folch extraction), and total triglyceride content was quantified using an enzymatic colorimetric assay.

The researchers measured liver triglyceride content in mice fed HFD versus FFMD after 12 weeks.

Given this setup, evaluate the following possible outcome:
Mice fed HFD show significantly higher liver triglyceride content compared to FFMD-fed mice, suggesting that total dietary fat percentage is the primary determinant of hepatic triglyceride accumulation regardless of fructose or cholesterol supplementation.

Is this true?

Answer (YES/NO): NO